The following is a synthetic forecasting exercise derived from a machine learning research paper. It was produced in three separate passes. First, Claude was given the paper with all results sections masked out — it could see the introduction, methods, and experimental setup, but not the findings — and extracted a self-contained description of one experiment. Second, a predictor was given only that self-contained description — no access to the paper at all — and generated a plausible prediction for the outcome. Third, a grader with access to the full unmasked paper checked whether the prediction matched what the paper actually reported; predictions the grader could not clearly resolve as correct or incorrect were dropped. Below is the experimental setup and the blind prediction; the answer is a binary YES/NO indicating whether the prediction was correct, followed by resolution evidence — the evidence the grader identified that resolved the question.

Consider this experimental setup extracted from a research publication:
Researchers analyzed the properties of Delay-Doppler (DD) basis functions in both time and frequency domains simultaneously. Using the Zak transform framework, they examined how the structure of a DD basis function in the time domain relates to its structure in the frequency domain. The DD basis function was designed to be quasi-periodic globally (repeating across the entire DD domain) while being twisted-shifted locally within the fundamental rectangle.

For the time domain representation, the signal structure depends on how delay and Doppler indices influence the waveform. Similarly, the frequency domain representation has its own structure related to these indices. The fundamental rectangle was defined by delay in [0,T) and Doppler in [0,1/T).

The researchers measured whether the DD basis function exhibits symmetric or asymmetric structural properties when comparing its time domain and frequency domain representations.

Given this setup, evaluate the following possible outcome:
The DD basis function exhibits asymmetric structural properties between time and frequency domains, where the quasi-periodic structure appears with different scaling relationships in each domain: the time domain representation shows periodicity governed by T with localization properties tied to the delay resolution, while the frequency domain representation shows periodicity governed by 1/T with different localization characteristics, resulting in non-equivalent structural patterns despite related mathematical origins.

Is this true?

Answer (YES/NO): NO